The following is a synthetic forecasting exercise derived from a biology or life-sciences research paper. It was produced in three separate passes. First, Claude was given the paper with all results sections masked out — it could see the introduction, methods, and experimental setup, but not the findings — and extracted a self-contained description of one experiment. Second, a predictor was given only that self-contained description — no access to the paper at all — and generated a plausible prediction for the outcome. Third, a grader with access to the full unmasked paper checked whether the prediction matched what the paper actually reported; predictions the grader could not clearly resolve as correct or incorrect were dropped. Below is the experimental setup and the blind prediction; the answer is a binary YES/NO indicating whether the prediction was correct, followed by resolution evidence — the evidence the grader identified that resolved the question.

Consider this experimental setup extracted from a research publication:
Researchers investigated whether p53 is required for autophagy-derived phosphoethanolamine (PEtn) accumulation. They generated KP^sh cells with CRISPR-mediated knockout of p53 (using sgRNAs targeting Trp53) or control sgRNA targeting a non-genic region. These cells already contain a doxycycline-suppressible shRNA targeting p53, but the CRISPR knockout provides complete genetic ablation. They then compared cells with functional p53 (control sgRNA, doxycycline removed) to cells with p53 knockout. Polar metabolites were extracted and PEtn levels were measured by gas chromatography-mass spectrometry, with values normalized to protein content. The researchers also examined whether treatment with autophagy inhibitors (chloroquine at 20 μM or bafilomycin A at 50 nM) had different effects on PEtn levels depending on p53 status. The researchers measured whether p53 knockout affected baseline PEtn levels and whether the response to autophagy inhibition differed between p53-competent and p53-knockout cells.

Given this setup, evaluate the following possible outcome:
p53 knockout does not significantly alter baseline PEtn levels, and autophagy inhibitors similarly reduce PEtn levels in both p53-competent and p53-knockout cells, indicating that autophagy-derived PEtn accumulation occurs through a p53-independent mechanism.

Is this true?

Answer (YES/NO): NO